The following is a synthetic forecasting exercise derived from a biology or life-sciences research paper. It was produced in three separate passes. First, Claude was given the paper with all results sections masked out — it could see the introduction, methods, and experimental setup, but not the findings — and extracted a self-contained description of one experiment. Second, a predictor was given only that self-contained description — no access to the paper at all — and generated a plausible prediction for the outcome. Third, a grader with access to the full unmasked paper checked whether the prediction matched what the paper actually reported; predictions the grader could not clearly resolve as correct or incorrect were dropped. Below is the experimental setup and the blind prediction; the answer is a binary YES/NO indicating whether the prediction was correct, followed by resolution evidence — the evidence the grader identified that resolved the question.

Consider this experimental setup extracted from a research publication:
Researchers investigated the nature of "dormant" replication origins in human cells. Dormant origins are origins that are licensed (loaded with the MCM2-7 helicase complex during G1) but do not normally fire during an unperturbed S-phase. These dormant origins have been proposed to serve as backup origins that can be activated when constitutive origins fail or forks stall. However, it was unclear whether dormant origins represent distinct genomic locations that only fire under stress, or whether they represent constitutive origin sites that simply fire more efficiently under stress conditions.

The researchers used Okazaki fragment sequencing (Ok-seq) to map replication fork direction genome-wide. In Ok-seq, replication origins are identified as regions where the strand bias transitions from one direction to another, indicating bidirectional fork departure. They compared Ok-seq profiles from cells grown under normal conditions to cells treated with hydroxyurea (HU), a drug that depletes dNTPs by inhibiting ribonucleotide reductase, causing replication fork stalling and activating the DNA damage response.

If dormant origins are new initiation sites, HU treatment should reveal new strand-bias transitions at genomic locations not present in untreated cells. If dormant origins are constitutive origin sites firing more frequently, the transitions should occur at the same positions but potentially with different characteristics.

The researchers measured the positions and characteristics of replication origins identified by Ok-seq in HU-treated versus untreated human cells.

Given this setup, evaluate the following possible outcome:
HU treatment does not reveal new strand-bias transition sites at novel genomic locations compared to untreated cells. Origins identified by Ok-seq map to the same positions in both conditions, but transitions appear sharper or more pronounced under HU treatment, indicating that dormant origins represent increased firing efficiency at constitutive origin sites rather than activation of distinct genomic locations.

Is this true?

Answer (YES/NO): YES